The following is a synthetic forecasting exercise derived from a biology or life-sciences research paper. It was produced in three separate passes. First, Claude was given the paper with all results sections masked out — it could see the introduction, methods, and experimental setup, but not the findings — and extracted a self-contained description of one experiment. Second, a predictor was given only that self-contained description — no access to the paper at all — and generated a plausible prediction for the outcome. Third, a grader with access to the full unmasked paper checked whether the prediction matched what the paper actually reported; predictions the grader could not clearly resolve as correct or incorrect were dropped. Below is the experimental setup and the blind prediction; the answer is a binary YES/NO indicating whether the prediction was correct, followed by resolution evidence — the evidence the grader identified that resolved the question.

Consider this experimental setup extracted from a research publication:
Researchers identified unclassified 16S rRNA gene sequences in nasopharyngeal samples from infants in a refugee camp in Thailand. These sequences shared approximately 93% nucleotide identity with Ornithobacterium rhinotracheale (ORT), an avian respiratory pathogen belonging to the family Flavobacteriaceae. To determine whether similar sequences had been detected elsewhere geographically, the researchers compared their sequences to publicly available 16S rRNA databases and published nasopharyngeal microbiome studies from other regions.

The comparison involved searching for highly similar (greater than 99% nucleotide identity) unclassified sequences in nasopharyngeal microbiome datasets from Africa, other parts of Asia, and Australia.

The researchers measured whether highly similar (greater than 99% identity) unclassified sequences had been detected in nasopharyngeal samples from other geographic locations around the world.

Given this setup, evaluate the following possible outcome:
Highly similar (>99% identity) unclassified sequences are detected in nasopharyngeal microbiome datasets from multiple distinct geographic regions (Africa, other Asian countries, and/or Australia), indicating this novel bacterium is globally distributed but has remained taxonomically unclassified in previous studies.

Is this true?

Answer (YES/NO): YES